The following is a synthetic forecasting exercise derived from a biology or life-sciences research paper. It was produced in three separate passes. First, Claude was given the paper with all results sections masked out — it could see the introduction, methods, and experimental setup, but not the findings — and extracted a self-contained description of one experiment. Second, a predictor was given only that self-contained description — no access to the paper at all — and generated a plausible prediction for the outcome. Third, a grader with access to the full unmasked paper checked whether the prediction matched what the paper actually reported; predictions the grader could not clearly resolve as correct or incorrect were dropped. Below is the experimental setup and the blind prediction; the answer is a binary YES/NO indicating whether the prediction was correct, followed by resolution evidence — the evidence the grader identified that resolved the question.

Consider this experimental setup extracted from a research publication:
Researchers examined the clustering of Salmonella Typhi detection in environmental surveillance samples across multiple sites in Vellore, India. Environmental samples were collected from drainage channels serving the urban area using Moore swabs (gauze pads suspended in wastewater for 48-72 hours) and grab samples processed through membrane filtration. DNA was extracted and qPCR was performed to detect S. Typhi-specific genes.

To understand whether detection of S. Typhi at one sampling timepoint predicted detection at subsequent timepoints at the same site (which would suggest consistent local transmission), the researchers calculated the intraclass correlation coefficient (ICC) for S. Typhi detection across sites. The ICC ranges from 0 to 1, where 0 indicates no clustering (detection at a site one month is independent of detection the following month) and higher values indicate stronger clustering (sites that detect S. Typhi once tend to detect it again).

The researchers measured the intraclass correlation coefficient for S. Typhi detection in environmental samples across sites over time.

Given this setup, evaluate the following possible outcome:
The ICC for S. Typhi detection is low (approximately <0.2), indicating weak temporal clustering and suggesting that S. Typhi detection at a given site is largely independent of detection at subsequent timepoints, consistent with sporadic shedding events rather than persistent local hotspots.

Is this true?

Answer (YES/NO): YES